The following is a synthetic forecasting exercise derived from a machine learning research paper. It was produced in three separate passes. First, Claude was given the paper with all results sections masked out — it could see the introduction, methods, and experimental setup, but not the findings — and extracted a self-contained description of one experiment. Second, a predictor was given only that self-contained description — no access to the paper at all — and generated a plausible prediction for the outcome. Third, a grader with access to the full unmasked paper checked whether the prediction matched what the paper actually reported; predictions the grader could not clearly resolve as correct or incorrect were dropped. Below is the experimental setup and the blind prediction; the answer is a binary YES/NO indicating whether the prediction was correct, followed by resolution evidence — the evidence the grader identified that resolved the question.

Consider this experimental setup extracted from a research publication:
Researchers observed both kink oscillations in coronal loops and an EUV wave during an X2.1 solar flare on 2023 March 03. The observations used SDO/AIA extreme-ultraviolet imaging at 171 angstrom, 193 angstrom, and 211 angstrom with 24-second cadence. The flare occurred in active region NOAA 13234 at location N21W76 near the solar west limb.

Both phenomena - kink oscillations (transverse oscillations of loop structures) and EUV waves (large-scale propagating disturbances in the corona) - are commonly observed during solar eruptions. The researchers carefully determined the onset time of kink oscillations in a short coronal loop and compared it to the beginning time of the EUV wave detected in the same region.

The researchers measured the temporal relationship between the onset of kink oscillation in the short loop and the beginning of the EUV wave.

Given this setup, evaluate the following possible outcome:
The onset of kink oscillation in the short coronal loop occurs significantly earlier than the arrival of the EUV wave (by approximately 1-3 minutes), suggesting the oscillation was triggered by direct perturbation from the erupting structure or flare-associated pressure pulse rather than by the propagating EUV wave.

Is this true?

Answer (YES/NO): NO